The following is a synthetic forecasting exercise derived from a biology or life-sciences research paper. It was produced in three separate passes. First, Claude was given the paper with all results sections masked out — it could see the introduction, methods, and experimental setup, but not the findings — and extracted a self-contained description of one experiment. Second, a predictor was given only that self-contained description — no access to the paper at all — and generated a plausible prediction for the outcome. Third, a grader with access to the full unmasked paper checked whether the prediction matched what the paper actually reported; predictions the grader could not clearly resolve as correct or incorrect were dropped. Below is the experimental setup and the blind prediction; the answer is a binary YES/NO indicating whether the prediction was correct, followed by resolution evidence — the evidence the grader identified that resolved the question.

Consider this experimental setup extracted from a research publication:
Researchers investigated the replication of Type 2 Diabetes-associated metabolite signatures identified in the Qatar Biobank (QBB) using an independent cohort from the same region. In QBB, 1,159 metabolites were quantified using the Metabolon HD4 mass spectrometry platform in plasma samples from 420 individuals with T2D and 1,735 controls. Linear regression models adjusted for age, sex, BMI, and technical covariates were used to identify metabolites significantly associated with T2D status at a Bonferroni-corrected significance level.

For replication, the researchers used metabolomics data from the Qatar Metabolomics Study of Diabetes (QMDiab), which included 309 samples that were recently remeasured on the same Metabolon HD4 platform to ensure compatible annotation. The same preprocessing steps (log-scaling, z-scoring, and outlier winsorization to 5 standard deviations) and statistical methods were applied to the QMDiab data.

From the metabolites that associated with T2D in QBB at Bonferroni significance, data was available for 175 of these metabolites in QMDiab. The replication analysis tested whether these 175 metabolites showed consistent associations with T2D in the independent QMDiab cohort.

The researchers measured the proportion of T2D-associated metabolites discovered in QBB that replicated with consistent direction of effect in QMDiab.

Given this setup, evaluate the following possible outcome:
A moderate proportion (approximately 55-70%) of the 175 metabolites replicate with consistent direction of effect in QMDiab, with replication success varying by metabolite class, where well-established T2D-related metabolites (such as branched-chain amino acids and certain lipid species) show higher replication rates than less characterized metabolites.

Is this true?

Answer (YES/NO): NO